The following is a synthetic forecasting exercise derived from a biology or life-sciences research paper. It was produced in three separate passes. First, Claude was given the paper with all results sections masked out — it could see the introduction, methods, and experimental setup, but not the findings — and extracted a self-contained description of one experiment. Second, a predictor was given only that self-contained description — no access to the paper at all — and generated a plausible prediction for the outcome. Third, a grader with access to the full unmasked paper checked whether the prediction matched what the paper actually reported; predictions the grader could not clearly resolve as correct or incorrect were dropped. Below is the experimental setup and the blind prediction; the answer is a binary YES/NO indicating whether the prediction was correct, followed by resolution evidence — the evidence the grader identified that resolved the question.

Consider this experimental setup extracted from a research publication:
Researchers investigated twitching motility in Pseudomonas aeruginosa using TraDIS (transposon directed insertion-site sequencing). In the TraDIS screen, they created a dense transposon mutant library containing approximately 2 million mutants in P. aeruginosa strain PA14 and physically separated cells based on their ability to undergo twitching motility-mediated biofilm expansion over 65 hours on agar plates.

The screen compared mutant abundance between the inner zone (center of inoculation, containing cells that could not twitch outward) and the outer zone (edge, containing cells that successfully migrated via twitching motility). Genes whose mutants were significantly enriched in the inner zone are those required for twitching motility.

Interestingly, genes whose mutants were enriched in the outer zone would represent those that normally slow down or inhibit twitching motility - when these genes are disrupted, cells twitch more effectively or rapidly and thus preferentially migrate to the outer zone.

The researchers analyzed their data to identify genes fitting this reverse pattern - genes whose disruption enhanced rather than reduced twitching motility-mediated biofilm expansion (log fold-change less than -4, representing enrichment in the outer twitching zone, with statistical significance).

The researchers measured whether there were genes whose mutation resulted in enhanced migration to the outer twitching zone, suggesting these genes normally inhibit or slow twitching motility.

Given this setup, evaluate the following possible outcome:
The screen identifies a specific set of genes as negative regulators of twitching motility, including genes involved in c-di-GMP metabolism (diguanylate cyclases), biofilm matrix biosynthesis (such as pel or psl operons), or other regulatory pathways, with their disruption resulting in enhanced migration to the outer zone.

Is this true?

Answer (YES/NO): NO